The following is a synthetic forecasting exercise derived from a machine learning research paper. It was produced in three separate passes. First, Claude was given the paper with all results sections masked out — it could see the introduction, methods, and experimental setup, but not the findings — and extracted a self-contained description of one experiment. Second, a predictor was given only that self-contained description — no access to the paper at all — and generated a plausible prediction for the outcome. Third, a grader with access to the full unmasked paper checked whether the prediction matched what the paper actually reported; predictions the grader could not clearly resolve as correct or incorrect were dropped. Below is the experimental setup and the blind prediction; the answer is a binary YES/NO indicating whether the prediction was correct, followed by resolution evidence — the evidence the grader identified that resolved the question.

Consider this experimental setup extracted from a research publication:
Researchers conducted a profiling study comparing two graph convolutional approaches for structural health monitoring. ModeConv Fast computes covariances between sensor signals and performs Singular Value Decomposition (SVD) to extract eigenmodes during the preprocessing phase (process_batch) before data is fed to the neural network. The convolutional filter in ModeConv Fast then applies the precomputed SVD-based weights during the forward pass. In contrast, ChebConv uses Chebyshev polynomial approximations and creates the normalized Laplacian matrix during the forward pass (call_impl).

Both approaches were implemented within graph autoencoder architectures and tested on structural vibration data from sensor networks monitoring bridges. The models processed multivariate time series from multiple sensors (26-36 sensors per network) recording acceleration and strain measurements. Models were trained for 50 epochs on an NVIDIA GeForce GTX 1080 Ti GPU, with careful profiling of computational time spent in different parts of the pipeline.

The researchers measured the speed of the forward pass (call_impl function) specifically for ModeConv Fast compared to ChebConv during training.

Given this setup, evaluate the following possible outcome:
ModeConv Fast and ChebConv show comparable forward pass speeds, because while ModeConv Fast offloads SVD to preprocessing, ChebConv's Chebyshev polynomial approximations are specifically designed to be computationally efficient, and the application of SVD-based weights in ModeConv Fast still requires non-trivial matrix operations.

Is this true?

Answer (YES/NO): NO